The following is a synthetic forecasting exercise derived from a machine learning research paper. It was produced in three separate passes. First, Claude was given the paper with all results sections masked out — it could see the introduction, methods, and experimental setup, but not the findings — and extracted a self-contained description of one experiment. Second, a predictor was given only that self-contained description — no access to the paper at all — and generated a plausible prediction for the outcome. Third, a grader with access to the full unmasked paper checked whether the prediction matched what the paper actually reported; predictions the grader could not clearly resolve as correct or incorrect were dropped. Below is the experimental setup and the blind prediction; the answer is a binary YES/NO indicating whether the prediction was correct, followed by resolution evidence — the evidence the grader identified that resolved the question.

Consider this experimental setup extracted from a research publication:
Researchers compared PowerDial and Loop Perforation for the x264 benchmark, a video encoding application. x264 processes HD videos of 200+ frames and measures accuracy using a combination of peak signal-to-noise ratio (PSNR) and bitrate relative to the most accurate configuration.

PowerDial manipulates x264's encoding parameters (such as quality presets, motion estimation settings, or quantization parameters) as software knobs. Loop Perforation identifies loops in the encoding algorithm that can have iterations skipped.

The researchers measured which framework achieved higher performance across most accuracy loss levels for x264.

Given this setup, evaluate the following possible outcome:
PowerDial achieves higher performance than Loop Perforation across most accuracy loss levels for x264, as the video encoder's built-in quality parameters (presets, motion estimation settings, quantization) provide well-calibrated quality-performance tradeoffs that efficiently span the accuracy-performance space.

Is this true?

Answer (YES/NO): NO